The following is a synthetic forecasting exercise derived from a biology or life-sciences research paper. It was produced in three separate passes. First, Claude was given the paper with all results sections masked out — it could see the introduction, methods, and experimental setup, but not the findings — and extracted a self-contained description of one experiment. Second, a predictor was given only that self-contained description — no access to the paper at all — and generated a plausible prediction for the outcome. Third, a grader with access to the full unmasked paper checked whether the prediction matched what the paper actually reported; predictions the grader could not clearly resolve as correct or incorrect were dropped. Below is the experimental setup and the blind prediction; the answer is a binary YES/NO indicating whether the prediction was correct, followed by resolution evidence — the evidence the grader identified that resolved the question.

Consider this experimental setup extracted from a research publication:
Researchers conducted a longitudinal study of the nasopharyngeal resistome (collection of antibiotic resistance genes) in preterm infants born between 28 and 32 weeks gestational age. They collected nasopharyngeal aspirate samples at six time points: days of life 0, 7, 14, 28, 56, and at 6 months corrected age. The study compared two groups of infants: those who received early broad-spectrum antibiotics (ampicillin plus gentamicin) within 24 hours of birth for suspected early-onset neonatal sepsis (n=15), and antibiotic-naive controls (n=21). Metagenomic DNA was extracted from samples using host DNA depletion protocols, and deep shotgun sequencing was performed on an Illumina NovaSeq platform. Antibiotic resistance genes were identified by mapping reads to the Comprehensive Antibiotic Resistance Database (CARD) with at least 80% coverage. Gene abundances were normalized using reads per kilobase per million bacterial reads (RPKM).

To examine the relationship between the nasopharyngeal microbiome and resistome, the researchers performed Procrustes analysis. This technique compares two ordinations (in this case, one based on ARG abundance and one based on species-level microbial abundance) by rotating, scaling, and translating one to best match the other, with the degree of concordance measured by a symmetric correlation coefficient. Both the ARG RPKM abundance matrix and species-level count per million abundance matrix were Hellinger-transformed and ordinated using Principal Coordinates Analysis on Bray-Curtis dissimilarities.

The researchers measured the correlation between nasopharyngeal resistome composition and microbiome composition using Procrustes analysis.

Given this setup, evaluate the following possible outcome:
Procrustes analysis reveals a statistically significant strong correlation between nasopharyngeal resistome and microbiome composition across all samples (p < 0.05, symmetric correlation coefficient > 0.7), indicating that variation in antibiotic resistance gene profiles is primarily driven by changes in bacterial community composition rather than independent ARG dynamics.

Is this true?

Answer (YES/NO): YES